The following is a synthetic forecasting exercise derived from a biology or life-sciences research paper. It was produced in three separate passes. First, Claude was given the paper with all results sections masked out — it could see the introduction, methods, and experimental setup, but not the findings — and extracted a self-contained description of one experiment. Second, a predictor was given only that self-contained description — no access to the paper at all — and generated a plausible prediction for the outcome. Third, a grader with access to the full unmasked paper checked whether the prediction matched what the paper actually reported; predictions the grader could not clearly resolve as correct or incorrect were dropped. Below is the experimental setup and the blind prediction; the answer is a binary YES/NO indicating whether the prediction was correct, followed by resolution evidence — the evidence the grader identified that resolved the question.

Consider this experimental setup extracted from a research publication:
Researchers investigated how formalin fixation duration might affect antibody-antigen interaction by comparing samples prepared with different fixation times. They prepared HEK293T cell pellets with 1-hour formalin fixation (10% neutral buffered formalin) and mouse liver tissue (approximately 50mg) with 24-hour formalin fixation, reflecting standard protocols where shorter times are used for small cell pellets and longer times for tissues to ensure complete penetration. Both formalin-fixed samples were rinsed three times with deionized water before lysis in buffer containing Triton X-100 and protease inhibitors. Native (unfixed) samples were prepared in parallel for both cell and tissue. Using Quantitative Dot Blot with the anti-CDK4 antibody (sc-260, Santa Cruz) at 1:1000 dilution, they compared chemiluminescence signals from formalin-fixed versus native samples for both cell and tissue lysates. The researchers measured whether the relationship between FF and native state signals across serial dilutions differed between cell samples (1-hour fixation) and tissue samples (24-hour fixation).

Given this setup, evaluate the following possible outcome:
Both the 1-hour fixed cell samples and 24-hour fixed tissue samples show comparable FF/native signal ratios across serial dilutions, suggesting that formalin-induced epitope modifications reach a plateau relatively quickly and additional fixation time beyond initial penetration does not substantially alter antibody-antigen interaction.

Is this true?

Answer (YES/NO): NO